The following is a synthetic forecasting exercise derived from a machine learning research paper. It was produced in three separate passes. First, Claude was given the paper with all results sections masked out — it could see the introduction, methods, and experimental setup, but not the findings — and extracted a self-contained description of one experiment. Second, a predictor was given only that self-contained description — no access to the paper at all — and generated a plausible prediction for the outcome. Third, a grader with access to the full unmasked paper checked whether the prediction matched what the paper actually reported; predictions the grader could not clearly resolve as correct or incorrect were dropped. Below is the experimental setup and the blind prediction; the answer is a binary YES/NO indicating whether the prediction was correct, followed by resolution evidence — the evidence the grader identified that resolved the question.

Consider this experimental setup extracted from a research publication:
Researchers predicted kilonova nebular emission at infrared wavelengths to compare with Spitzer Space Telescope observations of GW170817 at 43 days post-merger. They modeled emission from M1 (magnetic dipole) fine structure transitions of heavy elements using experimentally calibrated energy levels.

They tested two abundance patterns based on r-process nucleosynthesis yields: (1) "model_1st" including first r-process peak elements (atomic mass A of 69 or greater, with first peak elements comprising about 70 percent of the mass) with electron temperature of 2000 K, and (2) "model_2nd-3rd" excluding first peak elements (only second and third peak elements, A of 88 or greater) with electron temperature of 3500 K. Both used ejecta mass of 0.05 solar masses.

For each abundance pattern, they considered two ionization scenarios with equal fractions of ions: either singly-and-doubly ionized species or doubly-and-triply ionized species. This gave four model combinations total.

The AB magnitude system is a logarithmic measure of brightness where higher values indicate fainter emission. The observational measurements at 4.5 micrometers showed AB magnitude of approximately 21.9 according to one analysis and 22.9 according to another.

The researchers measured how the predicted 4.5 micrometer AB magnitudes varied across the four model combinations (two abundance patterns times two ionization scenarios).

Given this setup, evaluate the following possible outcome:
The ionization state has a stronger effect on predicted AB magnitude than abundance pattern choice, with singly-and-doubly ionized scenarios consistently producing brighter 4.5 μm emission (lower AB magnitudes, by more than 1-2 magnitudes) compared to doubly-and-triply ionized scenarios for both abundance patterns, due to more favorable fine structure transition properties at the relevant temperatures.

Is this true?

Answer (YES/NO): NO